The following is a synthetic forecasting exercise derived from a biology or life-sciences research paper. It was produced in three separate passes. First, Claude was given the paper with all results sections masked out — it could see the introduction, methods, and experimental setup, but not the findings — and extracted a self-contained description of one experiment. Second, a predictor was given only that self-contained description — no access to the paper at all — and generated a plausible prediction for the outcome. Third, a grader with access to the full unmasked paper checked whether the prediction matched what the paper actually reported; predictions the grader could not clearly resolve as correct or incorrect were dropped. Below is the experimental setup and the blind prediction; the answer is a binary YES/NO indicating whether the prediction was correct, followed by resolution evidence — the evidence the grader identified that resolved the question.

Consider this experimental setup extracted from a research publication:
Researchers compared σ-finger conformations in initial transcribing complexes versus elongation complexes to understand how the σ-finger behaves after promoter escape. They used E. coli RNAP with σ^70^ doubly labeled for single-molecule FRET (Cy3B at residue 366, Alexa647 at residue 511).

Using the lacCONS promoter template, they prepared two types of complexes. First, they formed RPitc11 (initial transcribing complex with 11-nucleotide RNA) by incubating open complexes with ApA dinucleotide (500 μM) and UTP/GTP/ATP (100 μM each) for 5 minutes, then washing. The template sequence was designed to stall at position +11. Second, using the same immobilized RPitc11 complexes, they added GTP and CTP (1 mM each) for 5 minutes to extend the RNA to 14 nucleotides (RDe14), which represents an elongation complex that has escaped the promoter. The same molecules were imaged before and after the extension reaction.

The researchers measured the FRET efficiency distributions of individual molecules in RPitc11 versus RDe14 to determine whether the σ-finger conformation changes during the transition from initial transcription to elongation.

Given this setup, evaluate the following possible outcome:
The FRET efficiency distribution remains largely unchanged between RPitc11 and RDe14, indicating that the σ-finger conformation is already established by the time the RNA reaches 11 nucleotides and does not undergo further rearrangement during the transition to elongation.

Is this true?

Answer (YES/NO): NO